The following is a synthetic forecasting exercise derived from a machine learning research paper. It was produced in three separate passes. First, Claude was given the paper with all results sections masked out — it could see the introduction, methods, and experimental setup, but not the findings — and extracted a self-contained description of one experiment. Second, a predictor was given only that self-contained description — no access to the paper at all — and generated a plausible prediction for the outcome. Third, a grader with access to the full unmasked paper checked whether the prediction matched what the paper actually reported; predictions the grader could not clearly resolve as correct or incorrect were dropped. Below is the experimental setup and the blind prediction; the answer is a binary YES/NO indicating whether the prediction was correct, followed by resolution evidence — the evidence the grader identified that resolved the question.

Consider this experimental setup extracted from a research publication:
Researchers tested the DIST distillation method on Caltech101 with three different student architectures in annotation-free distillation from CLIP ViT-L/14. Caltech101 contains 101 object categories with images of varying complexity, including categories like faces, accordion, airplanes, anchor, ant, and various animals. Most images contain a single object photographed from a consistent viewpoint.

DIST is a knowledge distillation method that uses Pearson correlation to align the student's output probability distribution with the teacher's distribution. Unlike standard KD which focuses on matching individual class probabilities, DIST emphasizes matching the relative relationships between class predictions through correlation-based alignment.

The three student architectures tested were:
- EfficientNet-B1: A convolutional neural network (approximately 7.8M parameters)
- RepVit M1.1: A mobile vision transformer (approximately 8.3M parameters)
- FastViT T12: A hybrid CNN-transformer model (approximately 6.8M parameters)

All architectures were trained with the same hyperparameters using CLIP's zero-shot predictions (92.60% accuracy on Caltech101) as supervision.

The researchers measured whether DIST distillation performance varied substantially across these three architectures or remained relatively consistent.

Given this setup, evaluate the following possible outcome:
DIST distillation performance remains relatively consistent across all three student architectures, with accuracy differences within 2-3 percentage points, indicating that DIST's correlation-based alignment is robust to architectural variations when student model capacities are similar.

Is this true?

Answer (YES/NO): YES